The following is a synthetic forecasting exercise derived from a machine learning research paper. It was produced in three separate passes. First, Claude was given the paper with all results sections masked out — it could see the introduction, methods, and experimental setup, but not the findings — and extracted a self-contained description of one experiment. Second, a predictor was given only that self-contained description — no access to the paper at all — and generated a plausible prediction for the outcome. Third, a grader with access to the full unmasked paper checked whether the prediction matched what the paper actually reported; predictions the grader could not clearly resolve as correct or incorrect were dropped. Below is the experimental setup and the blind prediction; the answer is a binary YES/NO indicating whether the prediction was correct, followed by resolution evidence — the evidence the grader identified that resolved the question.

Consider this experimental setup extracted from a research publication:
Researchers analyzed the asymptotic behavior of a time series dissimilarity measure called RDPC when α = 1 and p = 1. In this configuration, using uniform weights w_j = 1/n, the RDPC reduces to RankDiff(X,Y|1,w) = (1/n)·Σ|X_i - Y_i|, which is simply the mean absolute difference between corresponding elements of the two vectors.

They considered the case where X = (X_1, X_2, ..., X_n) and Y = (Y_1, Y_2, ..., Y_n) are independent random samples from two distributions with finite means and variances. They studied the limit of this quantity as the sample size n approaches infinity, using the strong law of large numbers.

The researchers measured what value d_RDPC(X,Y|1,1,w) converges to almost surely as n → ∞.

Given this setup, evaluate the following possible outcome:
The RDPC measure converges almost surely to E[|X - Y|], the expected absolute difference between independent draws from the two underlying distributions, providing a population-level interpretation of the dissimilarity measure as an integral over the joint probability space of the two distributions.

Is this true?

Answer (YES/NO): YES